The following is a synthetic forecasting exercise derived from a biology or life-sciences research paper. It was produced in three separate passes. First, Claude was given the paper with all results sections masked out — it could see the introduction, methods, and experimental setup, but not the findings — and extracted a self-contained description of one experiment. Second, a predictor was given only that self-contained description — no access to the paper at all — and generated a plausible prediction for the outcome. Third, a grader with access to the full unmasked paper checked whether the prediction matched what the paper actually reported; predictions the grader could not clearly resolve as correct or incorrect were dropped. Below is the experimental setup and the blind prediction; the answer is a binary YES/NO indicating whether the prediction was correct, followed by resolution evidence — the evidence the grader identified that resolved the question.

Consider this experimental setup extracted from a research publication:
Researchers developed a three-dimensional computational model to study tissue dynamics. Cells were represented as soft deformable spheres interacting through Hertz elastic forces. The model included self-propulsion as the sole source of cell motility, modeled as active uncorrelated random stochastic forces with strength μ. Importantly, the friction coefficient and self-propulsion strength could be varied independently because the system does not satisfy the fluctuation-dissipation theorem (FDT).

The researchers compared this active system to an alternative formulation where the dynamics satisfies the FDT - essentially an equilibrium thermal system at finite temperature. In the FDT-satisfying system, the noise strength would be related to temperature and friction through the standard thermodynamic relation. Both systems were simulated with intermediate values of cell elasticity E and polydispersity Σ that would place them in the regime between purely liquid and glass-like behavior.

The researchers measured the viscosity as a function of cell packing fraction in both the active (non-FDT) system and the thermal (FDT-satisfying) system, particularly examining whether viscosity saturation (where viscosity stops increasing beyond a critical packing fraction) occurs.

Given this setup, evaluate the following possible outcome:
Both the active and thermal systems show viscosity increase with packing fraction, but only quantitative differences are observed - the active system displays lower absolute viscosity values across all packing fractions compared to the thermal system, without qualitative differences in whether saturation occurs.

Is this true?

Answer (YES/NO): NO